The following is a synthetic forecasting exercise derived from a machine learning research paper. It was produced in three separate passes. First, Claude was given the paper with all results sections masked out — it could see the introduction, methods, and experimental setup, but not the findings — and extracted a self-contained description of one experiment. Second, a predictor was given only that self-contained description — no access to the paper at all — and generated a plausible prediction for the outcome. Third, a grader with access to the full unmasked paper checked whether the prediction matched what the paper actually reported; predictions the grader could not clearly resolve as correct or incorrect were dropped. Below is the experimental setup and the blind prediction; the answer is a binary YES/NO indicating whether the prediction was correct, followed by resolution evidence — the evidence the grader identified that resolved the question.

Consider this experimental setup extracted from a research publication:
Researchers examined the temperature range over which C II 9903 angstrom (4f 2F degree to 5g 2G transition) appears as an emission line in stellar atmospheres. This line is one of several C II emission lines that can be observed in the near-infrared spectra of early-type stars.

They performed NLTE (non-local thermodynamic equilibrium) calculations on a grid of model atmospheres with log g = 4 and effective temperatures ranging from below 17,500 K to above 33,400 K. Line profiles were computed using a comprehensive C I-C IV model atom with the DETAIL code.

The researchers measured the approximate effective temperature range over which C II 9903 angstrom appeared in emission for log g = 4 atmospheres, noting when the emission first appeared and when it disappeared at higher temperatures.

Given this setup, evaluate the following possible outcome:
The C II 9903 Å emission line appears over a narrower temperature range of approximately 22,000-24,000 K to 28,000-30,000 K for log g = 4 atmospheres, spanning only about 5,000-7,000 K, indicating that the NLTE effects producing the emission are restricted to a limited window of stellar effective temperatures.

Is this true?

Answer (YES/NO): NO